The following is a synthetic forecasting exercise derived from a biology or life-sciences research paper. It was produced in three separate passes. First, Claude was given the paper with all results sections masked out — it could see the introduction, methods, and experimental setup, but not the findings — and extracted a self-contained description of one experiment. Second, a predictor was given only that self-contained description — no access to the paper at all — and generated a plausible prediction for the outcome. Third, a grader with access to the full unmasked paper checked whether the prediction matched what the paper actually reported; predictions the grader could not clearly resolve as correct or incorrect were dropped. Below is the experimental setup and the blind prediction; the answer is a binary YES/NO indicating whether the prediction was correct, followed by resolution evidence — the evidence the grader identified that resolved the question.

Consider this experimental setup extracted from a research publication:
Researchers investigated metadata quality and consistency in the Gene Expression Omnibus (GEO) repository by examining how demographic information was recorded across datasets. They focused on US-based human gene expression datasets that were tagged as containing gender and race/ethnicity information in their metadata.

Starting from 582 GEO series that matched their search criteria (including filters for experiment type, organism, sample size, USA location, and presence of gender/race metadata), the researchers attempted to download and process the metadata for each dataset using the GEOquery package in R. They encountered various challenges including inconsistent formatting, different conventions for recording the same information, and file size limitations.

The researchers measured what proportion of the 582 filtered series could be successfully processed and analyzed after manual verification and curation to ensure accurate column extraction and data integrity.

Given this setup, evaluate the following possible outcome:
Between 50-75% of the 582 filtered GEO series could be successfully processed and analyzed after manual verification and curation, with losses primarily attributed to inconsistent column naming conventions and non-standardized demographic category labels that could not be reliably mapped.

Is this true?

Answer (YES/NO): NO